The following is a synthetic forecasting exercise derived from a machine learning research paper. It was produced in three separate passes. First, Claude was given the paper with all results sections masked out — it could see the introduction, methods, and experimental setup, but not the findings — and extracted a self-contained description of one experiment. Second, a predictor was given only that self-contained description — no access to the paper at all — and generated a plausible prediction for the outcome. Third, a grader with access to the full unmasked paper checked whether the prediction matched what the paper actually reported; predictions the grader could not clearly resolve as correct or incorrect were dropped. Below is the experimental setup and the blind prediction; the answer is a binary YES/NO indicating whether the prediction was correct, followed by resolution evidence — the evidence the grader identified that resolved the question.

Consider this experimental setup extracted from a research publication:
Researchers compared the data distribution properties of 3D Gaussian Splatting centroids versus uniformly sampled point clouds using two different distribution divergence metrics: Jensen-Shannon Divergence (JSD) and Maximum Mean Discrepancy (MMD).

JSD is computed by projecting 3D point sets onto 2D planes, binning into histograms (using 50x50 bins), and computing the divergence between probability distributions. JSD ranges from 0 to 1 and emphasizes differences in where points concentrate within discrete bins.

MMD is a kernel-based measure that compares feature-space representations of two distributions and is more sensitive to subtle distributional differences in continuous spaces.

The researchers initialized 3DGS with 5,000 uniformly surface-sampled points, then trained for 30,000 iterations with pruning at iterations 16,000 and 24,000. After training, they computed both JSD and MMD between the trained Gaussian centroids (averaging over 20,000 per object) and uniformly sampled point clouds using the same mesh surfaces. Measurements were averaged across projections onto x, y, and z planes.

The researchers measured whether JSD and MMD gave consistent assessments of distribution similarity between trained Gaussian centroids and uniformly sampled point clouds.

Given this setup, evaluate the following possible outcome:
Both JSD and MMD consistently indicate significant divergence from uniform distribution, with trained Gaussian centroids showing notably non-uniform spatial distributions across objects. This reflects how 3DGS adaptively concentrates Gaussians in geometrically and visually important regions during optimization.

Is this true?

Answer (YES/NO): YES